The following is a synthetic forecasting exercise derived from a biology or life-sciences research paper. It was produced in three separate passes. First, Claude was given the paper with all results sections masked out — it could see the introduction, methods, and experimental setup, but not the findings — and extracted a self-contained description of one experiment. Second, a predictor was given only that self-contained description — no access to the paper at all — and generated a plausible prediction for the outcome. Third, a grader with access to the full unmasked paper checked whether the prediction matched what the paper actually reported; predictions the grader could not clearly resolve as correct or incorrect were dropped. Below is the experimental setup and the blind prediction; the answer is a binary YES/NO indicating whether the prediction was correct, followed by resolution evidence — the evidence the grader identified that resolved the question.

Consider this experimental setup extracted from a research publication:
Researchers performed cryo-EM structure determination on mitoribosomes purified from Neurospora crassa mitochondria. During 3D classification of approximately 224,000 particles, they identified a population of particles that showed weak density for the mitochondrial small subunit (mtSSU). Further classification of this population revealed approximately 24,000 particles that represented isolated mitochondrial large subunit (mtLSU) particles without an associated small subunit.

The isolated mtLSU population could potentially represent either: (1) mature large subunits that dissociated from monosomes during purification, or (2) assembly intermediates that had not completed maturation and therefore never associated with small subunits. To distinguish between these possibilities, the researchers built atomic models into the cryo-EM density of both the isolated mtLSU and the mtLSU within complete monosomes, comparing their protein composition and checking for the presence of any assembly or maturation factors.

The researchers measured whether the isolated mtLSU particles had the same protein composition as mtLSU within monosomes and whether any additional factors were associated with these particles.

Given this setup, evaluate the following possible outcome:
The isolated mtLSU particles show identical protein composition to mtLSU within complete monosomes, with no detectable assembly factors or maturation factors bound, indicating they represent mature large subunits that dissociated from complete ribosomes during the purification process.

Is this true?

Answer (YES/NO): NO